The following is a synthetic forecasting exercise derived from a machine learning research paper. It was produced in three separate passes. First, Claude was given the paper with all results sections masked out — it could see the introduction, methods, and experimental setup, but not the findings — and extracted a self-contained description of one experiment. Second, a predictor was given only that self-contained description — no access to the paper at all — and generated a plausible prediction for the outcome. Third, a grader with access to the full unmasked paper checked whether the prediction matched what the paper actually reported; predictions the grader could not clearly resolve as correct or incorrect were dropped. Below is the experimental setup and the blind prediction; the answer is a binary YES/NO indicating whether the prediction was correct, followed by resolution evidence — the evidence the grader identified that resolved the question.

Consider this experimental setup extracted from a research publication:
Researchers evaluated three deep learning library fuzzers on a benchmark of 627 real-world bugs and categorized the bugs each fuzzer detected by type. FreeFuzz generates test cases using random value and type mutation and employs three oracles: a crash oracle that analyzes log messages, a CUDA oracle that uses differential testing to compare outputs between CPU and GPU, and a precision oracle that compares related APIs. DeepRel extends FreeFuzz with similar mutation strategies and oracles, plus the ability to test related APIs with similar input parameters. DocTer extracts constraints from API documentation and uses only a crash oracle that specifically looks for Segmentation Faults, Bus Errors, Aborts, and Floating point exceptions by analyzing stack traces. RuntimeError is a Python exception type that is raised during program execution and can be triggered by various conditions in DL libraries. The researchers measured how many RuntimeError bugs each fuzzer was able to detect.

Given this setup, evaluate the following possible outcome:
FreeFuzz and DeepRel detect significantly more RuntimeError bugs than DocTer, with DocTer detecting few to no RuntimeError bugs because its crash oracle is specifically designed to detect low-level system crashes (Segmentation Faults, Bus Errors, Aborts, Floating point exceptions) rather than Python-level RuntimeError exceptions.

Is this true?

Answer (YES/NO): YES